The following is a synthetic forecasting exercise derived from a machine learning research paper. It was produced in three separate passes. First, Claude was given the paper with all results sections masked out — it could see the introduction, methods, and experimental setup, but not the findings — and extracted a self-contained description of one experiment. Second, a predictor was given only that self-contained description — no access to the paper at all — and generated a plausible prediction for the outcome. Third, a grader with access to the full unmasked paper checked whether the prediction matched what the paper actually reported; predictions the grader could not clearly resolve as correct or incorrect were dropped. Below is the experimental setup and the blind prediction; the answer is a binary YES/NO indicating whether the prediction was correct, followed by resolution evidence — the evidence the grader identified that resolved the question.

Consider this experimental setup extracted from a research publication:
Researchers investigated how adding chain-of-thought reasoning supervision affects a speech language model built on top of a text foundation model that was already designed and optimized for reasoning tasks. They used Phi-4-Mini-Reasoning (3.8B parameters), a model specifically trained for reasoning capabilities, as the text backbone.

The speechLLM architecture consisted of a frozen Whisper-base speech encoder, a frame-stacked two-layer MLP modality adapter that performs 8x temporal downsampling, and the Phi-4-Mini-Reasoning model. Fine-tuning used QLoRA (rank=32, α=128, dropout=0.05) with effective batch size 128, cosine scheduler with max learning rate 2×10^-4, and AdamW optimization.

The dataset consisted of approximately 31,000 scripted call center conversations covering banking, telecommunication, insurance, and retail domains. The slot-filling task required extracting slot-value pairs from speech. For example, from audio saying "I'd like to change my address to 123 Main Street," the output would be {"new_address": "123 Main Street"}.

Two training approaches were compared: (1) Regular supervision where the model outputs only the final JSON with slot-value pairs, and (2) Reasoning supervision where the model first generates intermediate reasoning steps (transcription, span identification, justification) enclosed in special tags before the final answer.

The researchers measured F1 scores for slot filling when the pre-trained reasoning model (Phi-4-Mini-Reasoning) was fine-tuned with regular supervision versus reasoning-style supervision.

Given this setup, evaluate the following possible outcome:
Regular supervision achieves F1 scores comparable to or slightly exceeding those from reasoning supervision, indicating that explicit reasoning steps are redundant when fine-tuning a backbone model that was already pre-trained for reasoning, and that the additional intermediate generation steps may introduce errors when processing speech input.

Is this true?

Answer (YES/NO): YES